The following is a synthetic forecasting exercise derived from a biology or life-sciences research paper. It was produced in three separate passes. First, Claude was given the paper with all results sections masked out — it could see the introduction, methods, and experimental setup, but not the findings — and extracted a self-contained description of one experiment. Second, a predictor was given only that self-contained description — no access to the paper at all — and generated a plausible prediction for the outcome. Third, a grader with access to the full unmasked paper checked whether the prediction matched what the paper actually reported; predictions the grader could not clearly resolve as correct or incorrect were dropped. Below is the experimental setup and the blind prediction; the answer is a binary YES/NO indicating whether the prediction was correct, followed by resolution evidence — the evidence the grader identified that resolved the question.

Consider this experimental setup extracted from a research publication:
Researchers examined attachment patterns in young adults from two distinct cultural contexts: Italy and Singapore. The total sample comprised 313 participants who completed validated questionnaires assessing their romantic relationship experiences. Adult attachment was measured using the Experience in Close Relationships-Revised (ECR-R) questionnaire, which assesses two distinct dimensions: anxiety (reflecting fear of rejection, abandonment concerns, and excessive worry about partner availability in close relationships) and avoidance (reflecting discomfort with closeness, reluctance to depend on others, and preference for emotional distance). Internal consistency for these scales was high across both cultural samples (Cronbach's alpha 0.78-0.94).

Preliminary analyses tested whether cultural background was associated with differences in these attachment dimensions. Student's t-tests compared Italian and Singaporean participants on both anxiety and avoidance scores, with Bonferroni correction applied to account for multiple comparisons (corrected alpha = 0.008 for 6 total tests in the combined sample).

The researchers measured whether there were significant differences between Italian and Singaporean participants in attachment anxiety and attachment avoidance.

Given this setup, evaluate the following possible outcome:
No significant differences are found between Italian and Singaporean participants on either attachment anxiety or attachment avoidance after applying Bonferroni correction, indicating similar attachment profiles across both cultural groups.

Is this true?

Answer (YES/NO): NO